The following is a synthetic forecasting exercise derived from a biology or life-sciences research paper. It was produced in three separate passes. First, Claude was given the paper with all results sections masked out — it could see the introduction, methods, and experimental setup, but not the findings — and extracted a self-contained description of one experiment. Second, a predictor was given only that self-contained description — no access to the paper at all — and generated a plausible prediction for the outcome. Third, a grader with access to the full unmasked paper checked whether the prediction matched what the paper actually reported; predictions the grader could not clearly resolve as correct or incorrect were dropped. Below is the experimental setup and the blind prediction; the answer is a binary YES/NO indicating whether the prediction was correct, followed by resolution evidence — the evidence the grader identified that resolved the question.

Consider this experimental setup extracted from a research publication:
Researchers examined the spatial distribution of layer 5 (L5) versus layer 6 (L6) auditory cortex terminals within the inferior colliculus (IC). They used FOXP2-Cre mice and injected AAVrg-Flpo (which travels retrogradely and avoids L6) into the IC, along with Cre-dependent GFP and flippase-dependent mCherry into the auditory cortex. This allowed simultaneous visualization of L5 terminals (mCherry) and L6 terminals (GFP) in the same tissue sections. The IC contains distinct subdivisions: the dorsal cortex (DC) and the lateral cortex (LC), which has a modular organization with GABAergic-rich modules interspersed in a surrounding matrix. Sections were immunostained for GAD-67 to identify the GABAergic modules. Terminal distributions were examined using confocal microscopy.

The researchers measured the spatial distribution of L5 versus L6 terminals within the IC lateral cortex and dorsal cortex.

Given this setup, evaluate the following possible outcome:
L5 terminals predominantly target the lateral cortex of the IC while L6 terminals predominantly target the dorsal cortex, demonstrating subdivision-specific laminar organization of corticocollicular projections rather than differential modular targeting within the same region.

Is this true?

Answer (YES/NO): NO